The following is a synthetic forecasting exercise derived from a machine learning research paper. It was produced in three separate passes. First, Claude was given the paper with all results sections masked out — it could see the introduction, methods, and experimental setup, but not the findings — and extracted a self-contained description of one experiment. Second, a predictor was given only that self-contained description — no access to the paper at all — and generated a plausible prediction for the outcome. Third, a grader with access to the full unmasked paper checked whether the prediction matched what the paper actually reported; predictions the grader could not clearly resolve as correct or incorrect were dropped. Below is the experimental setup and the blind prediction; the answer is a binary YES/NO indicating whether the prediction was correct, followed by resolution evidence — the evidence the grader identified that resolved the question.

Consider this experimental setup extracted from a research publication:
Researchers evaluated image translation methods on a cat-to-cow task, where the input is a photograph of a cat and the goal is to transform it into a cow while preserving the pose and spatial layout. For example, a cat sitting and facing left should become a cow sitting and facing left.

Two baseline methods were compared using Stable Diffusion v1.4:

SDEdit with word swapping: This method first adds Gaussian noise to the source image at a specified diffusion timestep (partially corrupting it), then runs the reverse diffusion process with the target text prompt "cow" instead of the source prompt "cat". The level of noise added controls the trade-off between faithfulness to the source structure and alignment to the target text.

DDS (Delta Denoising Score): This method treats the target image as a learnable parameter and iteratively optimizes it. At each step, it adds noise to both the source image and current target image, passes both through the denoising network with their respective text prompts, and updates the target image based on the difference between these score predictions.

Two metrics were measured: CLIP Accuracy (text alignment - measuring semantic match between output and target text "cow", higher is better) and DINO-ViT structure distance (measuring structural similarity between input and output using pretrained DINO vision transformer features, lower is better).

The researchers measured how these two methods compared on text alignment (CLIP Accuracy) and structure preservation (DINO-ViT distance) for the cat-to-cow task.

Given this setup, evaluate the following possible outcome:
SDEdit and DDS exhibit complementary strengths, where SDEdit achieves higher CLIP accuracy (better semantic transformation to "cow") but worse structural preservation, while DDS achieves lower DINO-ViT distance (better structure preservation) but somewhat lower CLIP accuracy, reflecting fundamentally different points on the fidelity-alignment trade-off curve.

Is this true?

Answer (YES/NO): NO